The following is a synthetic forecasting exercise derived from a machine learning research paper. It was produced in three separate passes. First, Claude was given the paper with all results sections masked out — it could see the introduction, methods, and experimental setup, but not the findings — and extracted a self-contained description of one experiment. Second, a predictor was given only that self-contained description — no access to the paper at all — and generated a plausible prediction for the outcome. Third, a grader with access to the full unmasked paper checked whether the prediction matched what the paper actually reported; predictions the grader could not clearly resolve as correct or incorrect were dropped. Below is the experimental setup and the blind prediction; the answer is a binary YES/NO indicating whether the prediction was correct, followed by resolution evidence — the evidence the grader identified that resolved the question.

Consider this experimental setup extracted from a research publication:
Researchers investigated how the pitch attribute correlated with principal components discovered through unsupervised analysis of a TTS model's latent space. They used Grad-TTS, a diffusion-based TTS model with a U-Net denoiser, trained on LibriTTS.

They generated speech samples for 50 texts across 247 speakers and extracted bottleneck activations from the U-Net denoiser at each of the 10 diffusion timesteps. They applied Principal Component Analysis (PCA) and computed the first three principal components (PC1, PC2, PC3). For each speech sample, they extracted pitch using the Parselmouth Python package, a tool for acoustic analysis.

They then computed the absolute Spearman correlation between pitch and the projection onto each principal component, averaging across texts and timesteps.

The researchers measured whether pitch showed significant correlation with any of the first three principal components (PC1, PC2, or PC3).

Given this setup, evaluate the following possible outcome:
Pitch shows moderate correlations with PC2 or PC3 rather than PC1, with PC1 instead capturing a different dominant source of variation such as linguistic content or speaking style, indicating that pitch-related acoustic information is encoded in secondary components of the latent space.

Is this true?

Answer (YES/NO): NO